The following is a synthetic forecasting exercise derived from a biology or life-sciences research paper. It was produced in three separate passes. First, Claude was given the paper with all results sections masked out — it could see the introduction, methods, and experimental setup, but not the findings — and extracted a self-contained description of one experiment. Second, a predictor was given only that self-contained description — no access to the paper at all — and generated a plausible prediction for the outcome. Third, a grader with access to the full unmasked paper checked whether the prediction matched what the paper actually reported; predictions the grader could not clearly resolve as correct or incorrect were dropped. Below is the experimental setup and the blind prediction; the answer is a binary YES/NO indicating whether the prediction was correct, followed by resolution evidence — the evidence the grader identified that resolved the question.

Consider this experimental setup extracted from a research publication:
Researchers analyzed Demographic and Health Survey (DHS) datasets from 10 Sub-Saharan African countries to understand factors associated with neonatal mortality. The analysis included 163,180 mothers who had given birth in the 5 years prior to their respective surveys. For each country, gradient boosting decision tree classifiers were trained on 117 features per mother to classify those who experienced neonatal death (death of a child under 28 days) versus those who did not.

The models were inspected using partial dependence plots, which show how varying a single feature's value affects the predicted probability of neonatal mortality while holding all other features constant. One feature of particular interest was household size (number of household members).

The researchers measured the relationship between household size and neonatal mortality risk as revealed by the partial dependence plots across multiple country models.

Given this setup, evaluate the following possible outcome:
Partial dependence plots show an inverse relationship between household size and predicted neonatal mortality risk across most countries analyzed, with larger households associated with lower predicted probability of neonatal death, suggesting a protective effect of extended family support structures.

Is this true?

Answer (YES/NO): YES